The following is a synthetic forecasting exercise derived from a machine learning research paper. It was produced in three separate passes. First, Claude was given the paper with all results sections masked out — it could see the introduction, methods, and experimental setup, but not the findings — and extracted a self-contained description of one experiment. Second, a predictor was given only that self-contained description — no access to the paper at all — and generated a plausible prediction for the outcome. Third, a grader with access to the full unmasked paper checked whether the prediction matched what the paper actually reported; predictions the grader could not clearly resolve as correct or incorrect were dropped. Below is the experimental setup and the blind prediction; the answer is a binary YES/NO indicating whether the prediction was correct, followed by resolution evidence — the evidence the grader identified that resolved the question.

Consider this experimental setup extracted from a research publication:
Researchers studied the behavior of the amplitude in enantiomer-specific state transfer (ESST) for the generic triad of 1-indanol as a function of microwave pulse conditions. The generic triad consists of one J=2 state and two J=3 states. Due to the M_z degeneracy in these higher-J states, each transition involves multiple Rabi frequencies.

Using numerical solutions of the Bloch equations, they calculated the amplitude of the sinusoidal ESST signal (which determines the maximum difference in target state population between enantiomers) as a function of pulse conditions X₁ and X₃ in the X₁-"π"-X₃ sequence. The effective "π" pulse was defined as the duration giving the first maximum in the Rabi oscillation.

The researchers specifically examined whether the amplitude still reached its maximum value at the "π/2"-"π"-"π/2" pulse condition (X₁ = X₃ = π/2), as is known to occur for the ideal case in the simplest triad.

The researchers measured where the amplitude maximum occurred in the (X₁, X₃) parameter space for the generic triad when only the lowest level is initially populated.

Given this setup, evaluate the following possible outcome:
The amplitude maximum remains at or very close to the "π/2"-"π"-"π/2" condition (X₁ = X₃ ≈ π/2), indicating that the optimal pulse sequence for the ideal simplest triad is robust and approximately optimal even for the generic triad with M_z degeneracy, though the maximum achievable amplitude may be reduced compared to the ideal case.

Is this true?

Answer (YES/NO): YES